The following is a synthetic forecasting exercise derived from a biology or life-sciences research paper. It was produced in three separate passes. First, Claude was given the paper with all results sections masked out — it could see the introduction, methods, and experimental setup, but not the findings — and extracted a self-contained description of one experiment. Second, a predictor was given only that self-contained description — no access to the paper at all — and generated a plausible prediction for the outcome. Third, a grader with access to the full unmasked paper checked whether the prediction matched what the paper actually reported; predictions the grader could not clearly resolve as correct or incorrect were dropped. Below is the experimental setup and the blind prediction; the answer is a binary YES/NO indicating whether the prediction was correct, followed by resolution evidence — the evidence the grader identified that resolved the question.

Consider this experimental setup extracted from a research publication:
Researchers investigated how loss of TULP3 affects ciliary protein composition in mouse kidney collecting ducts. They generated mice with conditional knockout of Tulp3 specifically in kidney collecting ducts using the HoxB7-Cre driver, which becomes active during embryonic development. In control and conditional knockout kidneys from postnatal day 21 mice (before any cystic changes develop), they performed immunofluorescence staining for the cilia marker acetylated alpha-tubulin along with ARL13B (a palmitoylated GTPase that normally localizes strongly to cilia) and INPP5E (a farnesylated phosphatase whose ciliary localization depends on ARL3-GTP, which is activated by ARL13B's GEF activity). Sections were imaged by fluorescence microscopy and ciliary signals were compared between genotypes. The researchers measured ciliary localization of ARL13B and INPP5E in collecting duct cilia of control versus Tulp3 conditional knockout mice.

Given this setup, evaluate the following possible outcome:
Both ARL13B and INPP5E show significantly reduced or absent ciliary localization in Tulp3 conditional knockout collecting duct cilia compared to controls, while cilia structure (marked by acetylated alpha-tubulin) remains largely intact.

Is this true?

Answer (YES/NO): YES